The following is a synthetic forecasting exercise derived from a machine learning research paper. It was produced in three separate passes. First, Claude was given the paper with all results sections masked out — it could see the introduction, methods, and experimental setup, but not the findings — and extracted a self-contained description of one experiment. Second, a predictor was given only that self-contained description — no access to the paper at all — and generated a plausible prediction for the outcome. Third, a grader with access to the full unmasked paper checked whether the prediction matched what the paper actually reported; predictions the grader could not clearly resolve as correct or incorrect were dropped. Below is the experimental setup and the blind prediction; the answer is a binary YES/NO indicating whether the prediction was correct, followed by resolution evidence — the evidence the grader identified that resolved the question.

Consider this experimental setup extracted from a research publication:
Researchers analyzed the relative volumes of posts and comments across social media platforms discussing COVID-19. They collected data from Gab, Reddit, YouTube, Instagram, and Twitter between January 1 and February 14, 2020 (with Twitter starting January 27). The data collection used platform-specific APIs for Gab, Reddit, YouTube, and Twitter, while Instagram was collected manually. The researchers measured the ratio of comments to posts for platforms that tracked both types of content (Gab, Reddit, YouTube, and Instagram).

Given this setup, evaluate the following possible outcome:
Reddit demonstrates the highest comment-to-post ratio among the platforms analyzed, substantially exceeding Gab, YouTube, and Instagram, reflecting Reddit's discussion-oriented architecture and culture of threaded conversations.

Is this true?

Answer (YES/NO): NO